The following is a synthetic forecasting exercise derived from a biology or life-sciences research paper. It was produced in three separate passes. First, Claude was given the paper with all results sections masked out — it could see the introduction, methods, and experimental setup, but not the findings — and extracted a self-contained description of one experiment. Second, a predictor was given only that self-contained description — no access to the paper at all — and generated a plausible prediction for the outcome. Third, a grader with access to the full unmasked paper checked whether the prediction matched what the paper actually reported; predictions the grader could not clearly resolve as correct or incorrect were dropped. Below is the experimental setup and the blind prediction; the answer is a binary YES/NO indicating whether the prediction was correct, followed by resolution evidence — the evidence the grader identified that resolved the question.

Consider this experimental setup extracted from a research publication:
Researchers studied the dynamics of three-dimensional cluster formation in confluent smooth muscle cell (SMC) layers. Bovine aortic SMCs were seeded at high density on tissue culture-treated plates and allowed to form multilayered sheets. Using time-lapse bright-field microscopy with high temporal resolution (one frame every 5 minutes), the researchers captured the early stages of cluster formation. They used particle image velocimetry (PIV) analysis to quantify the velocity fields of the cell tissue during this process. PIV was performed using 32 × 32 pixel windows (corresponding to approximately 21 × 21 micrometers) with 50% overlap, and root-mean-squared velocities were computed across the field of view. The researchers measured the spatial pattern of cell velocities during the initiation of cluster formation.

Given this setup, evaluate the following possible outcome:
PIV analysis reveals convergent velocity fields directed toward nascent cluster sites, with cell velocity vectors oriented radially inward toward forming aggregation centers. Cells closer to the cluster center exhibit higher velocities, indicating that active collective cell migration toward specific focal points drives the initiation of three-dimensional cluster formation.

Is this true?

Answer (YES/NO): NO